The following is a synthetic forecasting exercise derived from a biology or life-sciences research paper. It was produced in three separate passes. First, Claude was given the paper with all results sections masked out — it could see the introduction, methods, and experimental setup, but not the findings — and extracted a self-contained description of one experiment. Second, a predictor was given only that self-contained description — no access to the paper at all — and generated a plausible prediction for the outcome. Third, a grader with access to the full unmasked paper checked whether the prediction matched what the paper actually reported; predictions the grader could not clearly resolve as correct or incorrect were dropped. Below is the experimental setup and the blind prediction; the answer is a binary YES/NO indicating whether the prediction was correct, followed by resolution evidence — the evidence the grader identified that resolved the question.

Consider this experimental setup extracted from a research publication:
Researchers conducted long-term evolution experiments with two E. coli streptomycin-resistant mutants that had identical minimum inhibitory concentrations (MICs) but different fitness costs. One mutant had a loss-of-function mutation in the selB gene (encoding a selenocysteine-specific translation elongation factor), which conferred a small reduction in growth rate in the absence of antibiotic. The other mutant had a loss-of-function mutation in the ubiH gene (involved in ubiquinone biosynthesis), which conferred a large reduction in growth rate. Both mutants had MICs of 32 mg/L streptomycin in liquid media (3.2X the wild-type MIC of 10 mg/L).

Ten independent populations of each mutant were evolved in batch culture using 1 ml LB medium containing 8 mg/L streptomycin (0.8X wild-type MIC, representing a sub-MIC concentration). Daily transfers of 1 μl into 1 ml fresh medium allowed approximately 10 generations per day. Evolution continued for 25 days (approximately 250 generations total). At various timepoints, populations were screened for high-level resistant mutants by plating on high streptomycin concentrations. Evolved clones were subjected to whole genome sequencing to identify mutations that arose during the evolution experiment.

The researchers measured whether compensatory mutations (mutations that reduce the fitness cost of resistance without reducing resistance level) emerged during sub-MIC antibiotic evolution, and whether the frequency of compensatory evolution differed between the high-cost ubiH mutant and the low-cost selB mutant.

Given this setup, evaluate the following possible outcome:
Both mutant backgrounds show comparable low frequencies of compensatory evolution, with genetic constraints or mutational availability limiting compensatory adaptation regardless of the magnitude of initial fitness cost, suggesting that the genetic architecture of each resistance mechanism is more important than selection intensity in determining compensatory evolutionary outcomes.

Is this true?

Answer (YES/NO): NO